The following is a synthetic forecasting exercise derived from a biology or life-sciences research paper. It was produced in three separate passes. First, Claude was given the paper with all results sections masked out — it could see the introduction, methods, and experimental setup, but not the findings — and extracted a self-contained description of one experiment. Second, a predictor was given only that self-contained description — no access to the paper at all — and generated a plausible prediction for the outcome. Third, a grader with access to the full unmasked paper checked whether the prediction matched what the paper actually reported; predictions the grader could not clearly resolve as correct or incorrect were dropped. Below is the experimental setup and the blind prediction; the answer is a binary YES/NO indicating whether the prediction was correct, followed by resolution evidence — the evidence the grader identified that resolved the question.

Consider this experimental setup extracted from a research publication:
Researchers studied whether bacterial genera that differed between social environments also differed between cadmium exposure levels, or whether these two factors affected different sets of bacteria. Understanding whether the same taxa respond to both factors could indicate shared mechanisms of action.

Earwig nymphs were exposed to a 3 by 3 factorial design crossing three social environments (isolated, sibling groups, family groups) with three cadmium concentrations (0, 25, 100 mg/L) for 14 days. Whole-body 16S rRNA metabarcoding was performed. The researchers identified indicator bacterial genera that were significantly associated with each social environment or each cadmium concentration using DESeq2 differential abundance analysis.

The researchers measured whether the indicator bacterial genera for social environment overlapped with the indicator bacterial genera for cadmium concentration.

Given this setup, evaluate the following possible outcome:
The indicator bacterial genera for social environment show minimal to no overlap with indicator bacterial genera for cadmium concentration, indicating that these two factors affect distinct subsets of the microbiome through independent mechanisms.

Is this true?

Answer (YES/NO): YES